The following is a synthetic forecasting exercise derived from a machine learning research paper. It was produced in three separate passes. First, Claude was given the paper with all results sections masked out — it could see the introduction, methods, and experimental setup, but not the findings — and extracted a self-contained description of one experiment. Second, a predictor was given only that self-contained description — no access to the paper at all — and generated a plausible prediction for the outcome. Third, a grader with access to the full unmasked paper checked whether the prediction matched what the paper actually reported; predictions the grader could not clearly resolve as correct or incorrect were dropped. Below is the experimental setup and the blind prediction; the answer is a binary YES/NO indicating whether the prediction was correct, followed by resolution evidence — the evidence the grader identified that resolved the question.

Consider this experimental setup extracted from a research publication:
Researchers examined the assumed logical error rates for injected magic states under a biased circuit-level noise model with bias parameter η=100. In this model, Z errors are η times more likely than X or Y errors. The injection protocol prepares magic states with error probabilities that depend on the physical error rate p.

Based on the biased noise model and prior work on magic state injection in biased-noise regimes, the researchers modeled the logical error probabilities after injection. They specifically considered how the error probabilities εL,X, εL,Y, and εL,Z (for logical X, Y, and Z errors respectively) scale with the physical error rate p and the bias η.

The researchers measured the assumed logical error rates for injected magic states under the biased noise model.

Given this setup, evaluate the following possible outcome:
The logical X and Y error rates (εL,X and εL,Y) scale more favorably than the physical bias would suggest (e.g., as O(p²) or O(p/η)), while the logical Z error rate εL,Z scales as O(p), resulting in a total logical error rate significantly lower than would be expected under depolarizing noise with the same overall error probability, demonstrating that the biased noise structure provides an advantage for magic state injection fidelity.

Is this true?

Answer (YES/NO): YES